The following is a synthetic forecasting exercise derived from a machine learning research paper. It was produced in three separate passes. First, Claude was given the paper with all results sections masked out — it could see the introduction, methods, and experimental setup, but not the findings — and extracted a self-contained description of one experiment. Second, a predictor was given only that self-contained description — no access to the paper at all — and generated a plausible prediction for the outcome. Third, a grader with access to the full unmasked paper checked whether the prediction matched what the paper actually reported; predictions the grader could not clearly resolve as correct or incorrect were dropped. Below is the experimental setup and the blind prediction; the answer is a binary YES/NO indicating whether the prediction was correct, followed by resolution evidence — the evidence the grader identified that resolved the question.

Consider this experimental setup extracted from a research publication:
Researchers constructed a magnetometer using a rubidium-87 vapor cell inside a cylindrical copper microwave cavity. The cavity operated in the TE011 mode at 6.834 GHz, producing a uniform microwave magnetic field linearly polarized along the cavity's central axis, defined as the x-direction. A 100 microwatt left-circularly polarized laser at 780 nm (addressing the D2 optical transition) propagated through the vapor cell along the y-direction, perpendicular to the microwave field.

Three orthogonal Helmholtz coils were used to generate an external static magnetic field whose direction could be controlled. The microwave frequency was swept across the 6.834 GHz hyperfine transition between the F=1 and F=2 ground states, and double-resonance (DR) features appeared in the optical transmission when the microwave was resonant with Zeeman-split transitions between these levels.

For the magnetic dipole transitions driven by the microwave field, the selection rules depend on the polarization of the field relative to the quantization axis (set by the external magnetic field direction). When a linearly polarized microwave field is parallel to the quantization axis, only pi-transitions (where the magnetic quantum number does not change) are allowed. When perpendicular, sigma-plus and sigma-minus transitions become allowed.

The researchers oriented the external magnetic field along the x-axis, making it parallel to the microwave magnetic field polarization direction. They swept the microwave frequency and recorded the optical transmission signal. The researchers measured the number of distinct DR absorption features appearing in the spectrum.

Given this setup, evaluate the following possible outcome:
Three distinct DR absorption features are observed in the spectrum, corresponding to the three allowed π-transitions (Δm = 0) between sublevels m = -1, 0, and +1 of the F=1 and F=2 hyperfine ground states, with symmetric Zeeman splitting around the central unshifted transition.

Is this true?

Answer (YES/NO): YES